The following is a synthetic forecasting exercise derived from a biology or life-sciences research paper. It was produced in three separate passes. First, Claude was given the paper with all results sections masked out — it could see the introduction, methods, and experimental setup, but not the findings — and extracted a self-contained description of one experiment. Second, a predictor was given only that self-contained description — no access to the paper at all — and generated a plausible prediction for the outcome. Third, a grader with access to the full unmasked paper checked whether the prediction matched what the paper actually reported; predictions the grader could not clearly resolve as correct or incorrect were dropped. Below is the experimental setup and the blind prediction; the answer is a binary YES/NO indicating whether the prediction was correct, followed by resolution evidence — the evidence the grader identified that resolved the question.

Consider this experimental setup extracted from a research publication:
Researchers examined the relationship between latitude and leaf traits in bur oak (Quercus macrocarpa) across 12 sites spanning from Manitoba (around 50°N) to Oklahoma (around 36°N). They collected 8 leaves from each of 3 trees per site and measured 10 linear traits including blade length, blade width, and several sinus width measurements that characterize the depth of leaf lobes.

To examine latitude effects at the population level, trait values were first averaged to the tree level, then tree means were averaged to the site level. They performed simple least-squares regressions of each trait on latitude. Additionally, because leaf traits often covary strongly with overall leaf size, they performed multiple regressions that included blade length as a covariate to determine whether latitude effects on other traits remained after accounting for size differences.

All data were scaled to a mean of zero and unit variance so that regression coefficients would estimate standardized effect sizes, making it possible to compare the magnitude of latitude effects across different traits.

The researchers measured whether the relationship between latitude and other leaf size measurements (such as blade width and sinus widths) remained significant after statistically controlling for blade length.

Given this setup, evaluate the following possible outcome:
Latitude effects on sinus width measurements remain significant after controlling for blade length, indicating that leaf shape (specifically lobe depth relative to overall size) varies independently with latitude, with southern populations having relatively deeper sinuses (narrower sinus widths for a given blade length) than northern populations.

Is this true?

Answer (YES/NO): NO